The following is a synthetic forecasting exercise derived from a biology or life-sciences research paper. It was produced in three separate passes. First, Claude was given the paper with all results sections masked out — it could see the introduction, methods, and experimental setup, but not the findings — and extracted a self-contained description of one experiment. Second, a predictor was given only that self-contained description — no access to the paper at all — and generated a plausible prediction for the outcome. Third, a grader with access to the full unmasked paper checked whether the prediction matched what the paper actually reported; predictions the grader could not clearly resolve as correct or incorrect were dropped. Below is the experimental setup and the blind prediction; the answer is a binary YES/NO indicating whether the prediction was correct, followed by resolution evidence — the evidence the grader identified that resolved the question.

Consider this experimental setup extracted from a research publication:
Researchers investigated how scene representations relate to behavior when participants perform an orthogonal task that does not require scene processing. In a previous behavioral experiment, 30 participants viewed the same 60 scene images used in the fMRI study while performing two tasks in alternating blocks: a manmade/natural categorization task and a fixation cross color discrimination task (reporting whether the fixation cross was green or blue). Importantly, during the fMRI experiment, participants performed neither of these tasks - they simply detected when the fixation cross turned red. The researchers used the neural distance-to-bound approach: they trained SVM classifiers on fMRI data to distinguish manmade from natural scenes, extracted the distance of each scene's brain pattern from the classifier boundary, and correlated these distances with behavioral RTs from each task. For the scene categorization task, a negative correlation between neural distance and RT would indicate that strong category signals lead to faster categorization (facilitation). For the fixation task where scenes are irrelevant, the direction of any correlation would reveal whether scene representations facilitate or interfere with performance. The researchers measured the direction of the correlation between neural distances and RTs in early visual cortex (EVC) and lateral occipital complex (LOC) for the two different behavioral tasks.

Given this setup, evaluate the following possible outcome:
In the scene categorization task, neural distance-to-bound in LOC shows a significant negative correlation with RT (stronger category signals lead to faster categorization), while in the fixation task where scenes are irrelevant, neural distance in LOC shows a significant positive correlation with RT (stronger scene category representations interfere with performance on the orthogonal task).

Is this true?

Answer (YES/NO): YES